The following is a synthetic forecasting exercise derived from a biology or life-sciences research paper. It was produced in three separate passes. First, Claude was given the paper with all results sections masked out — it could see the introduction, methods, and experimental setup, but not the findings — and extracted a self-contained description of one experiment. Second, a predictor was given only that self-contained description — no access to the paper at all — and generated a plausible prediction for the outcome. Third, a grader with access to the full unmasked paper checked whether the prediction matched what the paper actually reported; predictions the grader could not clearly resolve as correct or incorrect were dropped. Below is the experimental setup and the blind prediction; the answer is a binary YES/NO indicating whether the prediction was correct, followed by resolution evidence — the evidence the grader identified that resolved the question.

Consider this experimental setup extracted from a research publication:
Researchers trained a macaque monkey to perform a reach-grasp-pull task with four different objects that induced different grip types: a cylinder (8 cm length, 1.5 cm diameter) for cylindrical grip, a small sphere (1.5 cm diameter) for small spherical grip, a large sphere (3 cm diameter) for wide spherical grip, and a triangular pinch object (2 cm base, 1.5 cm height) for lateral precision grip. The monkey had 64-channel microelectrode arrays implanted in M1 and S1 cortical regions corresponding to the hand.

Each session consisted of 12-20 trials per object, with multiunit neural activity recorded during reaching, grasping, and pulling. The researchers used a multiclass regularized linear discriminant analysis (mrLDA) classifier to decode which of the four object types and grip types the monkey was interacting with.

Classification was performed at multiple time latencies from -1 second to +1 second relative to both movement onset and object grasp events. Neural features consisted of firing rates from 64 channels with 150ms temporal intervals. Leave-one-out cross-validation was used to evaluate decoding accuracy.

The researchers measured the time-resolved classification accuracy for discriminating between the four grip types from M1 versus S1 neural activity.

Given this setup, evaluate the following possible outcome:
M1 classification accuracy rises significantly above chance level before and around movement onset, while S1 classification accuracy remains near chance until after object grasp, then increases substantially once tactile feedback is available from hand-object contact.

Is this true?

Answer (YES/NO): NO